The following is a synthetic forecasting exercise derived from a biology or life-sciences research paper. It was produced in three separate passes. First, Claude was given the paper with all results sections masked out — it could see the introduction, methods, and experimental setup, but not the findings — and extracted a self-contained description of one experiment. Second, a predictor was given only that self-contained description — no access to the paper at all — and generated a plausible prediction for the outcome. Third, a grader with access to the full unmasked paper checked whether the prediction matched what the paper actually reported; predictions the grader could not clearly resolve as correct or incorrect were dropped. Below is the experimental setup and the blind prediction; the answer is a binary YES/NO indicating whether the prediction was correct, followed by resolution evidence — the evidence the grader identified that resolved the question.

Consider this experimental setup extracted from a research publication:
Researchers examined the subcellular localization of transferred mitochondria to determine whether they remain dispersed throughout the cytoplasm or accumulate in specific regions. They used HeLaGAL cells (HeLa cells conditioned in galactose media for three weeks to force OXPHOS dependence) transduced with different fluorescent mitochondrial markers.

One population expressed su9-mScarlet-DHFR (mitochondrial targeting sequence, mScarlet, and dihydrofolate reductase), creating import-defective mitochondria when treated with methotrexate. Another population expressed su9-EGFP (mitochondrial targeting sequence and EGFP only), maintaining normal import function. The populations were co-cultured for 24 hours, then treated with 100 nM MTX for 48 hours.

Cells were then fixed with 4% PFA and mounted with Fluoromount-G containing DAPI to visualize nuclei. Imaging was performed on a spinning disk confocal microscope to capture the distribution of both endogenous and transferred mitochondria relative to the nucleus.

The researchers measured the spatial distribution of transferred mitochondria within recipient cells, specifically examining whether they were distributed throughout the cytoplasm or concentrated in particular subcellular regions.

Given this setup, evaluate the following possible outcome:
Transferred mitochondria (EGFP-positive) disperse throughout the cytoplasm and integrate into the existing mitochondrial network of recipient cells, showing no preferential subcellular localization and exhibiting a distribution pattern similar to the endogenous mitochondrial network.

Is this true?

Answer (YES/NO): NO